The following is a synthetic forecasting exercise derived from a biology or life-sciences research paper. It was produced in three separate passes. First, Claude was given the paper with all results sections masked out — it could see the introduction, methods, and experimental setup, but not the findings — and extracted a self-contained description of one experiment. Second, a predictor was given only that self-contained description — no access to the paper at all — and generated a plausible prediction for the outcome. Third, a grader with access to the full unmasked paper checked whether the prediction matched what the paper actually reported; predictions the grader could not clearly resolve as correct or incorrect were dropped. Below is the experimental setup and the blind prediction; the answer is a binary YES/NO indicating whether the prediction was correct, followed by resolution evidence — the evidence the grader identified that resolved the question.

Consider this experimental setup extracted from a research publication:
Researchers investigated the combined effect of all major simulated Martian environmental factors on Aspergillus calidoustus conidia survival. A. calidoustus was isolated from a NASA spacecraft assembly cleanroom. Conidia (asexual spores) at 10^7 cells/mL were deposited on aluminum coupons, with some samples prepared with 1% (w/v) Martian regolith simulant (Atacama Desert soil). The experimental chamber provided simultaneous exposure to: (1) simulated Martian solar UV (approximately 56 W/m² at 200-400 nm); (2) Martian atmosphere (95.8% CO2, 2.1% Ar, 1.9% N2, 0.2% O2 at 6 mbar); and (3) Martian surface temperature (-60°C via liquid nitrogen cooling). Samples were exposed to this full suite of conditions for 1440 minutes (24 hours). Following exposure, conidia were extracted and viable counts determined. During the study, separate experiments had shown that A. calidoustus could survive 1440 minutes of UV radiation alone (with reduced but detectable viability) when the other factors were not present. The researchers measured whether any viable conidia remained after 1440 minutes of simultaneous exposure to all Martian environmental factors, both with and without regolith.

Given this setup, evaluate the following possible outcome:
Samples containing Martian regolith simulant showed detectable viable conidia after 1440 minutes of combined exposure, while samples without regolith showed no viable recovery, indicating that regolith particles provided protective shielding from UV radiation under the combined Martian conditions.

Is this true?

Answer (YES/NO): NO